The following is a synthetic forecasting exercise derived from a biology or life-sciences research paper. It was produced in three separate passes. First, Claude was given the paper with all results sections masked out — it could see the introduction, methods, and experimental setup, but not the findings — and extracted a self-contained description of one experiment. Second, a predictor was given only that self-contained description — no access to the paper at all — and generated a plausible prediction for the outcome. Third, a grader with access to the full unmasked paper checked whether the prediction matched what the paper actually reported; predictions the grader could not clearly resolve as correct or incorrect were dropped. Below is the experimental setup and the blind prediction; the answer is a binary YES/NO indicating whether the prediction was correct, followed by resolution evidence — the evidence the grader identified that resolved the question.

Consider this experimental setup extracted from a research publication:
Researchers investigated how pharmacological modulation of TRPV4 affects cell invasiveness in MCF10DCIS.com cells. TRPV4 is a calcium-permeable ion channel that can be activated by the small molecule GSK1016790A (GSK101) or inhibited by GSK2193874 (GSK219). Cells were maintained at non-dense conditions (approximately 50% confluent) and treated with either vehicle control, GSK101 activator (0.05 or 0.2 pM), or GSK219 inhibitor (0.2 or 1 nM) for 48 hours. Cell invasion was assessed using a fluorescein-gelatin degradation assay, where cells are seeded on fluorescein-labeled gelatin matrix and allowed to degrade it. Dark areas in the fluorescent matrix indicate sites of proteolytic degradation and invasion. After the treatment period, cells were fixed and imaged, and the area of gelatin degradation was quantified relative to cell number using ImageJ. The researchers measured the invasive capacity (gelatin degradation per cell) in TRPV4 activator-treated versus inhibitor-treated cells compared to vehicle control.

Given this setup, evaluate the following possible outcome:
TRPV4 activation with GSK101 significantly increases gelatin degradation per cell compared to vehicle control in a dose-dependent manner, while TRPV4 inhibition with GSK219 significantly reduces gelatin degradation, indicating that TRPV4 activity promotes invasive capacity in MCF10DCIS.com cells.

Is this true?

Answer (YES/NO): NO